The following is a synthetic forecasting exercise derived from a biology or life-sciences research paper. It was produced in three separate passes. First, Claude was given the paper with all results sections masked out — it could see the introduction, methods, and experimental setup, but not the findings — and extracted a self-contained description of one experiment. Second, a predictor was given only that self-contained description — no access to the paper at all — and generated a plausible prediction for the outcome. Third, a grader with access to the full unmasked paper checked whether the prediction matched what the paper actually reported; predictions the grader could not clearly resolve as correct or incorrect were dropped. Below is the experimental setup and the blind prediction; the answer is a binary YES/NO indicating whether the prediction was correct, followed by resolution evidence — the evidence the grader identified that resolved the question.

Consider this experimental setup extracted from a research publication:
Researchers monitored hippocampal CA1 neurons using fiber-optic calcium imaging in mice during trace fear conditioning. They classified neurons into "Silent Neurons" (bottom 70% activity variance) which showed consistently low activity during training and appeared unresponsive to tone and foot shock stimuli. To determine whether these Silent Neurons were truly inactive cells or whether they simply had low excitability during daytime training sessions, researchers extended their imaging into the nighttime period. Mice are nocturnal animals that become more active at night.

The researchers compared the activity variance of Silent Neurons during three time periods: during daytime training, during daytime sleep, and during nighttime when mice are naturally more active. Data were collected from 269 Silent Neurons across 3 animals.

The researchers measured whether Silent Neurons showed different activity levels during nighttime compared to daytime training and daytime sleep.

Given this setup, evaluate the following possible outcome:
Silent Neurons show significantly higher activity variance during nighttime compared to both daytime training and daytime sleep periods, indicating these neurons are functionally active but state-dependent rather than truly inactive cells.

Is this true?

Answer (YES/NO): YES